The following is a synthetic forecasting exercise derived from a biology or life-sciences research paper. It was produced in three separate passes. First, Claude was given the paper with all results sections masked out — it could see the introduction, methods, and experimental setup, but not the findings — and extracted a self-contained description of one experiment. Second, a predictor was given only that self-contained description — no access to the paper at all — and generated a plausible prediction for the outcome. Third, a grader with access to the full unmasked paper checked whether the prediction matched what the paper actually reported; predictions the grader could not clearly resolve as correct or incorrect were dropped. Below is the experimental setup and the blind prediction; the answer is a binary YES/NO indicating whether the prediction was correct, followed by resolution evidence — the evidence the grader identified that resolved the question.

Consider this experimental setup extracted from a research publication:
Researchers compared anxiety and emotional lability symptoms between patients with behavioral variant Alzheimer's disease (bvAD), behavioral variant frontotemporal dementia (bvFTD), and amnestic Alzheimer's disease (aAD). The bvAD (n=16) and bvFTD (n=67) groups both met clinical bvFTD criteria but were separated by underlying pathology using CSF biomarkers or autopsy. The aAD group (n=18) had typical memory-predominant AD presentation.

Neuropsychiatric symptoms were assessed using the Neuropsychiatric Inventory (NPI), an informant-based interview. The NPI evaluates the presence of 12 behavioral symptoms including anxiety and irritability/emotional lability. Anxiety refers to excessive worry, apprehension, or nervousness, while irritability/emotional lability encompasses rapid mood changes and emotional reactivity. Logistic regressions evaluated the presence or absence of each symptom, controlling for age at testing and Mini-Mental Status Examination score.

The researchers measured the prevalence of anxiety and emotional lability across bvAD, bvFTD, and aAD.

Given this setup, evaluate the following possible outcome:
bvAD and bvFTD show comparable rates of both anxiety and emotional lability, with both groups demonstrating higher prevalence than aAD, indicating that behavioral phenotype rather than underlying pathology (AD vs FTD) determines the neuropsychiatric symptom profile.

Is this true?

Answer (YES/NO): NO